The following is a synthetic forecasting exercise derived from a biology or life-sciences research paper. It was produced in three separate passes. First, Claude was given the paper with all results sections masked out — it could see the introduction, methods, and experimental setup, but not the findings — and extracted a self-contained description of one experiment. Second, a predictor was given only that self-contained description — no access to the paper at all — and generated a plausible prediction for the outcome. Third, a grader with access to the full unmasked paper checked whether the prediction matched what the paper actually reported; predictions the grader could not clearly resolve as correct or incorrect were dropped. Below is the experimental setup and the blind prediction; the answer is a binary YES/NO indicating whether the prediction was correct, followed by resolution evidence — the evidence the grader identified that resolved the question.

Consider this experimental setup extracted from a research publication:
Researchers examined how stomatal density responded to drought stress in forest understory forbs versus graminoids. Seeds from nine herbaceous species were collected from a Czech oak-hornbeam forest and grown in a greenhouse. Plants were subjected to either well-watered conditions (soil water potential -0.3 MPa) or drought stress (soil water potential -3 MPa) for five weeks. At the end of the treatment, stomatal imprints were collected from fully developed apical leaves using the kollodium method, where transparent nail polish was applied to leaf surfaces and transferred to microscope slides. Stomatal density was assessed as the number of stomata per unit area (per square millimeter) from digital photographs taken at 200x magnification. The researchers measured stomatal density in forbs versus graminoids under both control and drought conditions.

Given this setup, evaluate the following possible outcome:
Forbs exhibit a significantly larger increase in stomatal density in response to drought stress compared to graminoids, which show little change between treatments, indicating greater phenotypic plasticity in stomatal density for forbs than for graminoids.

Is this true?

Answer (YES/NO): NO